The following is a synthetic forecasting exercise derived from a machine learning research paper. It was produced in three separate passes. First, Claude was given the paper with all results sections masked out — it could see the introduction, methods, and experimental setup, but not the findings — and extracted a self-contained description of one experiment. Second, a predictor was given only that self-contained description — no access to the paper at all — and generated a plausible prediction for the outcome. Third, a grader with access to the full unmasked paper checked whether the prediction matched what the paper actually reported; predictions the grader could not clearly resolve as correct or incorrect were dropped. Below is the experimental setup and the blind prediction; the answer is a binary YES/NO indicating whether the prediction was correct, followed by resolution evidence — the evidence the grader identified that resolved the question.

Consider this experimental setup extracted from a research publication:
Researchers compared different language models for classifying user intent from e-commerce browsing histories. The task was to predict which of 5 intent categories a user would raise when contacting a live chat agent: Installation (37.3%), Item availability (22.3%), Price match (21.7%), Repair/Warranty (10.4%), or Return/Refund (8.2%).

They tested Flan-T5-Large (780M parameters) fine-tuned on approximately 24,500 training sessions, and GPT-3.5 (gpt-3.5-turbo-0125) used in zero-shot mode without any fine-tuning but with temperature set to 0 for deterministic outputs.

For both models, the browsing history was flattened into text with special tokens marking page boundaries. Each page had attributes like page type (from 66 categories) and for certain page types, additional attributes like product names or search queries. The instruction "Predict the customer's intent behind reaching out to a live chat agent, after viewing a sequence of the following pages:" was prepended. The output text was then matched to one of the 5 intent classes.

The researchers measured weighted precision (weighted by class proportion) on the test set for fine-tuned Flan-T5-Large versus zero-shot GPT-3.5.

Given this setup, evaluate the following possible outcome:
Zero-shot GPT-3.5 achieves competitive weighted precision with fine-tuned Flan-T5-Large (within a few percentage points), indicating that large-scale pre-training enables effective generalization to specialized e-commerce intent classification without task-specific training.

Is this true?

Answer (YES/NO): NO